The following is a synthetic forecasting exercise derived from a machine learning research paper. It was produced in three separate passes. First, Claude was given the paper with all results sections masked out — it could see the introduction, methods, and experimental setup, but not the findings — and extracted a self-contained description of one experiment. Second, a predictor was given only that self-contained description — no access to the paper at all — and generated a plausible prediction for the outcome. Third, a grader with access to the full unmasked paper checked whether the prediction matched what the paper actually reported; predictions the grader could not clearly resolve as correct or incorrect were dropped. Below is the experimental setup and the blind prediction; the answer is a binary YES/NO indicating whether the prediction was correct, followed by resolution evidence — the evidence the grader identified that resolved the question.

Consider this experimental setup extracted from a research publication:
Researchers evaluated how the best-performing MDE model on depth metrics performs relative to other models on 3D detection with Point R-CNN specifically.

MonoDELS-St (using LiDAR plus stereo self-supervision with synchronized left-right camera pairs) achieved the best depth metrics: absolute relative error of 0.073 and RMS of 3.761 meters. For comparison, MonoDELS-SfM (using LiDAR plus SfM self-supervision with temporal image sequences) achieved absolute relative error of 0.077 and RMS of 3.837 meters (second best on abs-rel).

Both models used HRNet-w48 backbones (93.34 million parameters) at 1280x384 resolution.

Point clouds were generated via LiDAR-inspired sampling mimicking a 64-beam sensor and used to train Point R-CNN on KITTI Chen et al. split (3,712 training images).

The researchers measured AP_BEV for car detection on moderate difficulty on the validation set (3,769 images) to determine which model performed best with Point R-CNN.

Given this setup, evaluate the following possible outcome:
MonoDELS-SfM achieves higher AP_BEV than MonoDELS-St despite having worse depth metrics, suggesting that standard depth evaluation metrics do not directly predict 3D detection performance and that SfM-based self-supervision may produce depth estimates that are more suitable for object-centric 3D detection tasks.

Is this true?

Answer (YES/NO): YES